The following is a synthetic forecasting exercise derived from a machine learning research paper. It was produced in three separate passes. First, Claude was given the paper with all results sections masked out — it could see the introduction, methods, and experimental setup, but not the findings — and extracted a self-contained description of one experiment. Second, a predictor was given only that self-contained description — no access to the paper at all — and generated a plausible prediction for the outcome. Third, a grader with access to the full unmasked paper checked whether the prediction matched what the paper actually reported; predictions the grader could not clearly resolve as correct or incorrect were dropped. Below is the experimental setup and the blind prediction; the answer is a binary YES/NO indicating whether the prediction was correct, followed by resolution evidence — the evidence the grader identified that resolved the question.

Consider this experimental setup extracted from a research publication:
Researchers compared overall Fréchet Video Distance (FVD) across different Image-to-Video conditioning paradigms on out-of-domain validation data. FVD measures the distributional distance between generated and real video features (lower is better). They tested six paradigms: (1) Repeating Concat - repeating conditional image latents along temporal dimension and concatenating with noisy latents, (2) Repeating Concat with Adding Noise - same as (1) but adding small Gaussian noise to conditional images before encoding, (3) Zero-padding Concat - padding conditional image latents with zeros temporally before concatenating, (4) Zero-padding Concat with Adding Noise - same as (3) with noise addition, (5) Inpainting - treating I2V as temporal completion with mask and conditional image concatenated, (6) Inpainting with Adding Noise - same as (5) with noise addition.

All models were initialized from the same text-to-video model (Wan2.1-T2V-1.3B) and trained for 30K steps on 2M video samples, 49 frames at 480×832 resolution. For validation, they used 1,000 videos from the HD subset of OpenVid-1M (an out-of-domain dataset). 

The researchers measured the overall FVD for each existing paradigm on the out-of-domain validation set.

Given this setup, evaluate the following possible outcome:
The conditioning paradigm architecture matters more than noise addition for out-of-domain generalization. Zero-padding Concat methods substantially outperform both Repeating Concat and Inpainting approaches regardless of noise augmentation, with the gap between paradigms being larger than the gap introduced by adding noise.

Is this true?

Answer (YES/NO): NO